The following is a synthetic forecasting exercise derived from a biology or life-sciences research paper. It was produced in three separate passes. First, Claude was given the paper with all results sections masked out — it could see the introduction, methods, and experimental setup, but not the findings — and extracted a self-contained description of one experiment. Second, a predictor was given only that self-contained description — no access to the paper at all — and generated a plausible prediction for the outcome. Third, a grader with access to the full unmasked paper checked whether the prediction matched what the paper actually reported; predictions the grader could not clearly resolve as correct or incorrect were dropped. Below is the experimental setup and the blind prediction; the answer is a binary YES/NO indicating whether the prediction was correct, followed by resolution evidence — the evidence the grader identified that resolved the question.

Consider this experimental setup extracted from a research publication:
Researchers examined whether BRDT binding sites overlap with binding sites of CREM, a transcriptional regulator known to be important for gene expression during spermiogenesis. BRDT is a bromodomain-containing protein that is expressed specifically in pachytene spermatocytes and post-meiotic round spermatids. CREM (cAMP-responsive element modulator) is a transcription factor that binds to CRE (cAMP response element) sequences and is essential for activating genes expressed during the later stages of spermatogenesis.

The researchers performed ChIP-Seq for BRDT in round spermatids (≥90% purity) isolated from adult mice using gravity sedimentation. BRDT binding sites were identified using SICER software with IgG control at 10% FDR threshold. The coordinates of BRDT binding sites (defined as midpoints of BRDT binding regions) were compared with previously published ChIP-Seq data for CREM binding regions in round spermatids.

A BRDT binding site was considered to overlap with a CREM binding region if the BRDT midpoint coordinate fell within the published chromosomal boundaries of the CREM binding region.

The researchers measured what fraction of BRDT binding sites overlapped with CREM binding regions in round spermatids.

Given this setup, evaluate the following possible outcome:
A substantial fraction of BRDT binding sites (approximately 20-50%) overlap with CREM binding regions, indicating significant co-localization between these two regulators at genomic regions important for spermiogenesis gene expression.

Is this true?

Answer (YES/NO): YES